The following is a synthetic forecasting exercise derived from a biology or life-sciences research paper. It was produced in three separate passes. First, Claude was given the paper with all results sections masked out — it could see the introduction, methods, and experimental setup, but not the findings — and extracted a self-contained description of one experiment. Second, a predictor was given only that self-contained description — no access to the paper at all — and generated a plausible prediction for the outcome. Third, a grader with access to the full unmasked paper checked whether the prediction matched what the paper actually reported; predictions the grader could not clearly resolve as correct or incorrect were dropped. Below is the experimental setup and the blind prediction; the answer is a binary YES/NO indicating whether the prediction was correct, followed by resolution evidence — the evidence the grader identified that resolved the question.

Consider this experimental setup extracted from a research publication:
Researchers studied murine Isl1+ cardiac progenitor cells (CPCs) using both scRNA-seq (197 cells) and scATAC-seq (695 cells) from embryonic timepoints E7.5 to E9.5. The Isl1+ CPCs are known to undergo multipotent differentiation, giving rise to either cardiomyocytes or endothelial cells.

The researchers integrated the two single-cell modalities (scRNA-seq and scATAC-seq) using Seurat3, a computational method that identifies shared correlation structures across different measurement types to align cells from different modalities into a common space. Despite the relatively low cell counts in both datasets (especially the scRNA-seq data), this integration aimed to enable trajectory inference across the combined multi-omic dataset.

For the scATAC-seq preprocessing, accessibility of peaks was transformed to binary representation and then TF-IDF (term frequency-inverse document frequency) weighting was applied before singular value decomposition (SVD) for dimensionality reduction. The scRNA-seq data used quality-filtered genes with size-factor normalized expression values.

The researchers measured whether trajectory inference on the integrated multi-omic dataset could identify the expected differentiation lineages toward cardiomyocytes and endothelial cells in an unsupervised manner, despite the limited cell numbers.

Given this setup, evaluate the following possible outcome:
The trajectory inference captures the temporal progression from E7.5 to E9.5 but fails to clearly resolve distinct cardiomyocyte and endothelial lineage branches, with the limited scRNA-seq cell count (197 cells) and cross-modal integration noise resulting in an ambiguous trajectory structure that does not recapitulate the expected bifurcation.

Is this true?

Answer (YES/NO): NO